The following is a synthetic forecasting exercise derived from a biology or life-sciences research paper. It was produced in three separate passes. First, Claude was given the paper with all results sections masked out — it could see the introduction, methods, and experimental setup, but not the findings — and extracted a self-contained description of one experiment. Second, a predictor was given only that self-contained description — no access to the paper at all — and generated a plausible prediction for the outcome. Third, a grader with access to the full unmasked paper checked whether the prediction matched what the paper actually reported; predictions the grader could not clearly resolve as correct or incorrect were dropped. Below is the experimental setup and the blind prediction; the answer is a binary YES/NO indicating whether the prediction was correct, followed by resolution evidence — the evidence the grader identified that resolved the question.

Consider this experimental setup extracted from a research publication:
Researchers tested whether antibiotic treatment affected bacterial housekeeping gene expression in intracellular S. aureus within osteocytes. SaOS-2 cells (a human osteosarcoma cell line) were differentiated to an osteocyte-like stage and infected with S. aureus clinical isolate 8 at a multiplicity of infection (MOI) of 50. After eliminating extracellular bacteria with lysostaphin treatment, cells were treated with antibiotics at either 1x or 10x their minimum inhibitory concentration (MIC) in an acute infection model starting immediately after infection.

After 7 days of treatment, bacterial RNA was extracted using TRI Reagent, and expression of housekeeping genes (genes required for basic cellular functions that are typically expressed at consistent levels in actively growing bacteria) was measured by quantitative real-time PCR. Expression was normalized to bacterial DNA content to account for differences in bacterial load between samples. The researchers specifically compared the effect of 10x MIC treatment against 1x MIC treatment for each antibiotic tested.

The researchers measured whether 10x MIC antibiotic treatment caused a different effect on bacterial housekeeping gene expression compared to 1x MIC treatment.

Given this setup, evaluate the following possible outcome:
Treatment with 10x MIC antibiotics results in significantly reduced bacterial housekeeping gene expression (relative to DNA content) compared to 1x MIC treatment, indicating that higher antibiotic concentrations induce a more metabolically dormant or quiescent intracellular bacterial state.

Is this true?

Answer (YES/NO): NO